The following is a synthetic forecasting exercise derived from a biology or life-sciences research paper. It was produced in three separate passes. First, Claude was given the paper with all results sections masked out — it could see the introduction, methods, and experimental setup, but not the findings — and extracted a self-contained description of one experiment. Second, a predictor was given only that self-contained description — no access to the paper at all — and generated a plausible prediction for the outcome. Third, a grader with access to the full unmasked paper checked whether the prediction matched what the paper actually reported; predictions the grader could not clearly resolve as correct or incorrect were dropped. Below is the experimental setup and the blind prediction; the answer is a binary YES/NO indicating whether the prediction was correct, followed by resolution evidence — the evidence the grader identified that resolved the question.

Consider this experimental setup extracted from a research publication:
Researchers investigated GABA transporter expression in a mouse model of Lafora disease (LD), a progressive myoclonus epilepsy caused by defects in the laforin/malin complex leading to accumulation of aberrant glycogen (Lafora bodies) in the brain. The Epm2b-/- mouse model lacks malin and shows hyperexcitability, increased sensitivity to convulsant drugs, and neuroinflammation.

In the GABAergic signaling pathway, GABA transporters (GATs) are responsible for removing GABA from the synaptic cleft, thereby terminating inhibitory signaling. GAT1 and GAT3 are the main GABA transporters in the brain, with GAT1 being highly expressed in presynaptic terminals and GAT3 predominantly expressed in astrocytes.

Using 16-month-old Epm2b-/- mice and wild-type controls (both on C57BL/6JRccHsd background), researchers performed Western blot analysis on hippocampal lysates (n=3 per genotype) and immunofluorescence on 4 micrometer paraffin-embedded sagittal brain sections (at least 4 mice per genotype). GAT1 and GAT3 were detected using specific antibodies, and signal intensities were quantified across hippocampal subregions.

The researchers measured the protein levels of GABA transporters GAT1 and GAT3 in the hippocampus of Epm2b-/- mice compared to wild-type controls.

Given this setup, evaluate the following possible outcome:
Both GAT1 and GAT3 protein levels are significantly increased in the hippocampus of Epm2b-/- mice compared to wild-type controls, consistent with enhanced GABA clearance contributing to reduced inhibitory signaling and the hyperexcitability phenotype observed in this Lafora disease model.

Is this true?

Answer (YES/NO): NO